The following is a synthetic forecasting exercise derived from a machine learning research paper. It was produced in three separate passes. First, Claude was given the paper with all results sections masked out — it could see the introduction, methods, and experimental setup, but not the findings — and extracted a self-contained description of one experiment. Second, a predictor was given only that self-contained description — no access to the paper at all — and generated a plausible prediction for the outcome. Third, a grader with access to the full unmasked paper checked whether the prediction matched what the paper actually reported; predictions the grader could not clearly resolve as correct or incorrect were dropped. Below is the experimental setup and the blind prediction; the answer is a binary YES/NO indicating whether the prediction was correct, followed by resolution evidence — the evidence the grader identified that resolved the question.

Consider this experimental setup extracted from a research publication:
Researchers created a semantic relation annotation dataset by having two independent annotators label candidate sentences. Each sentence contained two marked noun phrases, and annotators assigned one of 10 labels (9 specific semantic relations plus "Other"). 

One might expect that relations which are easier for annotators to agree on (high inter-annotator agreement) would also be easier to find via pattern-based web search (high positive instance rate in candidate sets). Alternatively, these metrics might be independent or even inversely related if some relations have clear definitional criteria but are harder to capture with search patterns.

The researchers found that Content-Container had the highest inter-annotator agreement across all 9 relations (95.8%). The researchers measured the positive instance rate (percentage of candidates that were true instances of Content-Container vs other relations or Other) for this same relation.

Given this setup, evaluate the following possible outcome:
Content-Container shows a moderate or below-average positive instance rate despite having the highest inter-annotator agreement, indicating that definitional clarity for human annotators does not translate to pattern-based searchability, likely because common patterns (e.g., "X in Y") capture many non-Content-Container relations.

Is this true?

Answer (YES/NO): YES